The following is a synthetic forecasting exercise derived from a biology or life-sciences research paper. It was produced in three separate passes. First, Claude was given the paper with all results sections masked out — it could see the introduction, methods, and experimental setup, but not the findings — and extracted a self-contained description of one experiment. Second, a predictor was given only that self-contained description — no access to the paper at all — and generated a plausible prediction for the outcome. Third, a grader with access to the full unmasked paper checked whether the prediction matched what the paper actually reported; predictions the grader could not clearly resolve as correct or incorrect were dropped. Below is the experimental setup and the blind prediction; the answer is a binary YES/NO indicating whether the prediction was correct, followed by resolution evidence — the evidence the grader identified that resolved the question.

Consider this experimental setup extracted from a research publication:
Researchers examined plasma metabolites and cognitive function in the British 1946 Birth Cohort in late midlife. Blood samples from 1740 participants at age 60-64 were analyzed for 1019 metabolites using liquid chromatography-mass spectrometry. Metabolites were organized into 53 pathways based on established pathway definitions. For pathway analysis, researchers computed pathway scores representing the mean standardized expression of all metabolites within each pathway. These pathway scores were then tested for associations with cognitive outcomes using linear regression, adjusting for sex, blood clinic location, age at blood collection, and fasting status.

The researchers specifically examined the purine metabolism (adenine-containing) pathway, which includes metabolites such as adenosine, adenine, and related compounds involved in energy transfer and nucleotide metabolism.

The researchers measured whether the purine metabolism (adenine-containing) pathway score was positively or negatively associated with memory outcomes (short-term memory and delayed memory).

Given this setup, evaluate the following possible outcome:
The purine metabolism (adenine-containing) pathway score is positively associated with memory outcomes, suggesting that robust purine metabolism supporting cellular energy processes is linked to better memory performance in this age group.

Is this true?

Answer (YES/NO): NO